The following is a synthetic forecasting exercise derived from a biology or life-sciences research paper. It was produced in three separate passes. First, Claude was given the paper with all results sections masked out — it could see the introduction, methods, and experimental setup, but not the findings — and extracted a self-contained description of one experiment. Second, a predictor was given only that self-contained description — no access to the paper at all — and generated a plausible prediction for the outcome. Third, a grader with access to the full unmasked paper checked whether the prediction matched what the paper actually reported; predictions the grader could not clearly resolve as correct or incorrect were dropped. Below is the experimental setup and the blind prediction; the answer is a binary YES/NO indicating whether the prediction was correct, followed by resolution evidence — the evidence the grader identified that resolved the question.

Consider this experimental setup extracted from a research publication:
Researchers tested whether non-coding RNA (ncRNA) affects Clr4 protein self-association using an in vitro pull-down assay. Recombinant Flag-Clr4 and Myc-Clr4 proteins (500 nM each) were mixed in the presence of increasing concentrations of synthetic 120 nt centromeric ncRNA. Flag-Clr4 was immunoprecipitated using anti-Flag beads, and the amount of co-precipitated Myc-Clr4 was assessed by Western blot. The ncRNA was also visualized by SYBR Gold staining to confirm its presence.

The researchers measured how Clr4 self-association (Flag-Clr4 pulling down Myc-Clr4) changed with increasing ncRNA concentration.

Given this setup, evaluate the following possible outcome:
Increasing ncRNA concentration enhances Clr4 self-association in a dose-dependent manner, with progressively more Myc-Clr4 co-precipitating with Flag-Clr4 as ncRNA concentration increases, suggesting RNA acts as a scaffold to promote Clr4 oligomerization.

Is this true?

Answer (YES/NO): YES